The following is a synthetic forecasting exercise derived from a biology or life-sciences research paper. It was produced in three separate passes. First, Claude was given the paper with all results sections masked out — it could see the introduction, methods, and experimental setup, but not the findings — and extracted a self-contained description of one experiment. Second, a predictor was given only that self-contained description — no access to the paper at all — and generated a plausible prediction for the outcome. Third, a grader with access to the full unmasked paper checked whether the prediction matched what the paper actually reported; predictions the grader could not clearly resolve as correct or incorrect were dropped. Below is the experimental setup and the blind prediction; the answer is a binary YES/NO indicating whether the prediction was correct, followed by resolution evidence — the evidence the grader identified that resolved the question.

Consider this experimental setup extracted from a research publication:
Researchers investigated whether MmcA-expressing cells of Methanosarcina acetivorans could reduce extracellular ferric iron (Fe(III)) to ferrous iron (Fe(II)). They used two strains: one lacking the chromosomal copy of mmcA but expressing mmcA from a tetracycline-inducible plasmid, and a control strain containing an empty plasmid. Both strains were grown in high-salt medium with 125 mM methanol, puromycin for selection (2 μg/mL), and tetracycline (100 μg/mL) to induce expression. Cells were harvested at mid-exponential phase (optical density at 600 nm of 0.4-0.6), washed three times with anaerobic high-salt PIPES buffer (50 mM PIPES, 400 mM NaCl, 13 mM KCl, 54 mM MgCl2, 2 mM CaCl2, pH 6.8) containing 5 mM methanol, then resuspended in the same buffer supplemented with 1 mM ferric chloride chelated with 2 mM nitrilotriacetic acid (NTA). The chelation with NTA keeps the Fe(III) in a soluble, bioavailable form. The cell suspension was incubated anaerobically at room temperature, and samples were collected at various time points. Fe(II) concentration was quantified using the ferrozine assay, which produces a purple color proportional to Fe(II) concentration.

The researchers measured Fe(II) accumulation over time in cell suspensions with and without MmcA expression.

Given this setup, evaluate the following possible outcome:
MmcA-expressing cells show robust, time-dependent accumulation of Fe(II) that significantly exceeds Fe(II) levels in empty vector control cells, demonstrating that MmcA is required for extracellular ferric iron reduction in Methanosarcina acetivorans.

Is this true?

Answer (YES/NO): NO